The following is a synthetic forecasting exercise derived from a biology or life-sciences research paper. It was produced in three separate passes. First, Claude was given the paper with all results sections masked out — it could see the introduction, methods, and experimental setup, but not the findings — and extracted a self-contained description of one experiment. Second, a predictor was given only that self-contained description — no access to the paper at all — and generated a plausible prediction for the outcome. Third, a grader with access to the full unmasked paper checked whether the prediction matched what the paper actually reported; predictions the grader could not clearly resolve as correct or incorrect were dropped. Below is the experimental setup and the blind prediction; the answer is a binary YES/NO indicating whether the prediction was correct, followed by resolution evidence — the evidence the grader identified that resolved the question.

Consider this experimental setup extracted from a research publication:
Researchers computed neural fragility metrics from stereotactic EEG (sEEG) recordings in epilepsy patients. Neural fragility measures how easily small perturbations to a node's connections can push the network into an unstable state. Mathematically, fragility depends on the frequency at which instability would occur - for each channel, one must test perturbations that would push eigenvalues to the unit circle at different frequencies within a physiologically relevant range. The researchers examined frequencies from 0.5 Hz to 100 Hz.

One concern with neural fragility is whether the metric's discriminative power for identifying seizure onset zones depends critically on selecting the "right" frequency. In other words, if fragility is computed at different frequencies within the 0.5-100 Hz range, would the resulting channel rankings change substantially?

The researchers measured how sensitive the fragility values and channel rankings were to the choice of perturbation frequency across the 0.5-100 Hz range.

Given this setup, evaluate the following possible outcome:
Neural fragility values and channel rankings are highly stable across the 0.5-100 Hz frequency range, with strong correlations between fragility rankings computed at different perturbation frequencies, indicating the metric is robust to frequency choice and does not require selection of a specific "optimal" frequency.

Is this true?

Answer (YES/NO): YES